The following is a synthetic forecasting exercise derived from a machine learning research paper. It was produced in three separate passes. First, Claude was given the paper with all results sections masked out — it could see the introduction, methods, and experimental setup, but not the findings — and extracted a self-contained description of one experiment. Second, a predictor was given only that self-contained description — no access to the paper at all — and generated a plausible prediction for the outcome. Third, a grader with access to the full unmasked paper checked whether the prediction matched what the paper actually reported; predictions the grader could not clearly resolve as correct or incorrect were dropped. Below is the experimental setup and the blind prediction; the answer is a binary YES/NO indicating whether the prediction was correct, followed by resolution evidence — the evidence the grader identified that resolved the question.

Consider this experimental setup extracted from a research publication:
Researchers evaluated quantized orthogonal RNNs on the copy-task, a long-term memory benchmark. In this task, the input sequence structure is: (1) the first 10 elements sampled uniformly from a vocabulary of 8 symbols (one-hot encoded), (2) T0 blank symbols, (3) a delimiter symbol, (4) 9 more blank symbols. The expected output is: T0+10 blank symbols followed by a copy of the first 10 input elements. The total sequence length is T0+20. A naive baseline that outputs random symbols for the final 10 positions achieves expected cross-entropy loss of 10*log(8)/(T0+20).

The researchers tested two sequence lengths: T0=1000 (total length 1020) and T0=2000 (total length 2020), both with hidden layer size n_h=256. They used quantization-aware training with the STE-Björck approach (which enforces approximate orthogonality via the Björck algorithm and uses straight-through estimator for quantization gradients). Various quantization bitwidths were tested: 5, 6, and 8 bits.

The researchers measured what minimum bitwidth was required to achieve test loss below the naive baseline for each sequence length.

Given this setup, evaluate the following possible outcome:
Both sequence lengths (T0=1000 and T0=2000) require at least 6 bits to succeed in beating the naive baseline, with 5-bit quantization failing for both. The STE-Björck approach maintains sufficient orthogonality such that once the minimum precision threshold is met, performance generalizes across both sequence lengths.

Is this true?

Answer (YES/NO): NO